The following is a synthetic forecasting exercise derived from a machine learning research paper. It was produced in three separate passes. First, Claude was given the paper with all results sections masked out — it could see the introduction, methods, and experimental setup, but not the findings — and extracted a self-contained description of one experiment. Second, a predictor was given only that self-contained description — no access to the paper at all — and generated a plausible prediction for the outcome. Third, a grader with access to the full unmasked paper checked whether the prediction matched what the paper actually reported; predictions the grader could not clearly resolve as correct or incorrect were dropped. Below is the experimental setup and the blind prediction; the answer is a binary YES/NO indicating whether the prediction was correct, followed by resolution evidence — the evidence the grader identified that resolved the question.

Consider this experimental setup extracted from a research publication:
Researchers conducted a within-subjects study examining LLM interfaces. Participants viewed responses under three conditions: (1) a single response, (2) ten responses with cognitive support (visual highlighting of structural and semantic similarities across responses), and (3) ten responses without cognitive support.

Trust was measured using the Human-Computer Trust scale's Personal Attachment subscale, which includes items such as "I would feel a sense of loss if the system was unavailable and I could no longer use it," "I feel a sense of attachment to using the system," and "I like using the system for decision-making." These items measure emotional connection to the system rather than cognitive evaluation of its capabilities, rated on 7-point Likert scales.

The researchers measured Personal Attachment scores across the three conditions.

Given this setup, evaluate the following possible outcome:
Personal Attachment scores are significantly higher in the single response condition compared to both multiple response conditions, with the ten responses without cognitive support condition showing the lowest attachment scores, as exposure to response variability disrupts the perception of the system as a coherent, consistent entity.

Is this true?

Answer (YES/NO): NO